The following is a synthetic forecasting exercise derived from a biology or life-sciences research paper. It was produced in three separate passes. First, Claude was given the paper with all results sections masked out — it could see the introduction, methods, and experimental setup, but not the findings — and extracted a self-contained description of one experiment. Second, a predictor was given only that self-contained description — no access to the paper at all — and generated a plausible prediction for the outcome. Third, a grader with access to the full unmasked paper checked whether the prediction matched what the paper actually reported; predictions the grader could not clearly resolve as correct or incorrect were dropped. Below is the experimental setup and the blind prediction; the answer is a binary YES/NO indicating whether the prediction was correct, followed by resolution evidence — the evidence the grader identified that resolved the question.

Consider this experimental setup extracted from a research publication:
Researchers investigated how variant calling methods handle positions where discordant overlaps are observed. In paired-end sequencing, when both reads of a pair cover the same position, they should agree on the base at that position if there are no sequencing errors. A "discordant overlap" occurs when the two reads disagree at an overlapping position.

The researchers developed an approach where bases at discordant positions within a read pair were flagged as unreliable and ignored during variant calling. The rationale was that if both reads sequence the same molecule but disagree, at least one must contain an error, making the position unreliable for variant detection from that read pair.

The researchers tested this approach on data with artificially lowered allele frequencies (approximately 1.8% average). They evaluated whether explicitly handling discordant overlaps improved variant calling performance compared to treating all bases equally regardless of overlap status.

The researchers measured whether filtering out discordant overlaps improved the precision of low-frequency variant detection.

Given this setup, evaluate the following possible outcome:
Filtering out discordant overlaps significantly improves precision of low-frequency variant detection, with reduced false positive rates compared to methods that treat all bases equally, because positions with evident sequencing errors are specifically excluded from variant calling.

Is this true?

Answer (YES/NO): YES